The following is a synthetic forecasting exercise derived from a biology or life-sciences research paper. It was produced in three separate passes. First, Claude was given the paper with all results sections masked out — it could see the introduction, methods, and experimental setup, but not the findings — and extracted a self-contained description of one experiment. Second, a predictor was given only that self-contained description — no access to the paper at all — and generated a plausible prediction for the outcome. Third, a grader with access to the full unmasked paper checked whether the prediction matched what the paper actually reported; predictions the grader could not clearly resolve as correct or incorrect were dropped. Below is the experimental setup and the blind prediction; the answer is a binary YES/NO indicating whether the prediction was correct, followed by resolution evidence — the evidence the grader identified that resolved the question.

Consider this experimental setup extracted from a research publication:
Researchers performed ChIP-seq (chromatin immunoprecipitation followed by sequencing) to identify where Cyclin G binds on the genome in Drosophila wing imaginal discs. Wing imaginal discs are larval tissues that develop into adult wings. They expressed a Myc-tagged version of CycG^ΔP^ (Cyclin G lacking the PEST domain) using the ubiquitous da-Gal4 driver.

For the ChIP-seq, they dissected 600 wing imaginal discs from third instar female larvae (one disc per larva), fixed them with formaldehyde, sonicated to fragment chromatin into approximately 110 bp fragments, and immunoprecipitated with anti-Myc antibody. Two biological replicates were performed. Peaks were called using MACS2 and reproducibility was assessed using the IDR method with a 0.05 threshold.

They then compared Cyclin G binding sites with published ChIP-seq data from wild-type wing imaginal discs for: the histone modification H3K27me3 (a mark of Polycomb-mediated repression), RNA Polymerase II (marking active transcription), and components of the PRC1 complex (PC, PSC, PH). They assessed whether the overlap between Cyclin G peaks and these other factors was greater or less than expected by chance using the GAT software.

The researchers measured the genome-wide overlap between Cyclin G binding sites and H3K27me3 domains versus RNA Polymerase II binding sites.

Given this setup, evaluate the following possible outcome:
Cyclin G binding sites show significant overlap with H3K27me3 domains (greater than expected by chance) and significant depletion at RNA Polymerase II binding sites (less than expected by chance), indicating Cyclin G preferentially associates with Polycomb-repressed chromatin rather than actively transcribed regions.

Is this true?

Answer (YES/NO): NO